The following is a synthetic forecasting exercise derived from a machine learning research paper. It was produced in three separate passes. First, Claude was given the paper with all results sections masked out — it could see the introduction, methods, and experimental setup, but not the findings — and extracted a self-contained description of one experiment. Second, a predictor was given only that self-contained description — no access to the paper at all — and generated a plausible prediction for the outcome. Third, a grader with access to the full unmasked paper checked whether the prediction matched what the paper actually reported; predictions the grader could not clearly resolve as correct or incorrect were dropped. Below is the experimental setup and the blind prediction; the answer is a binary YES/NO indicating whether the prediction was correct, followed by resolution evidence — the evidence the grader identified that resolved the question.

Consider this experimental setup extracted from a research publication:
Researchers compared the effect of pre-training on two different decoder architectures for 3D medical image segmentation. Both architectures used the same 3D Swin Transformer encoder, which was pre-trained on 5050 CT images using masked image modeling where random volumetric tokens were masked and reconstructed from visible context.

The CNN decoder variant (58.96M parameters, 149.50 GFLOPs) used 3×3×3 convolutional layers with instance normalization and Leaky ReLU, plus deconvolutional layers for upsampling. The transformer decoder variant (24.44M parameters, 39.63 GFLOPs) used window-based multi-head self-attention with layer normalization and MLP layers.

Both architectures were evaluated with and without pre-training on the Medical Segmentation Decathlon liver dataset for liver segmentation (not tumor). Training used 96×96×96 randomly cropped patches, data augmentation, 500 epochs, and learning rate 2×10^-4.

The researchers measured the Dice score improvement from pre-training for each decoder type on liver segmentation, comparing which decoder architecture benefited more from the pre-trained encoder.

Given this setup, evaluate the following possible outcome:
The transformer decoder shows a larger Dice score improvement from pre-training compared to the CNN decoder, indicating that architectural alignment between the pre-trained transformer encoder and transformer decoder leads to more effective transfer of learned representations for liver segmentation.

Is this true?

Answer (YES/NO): NO